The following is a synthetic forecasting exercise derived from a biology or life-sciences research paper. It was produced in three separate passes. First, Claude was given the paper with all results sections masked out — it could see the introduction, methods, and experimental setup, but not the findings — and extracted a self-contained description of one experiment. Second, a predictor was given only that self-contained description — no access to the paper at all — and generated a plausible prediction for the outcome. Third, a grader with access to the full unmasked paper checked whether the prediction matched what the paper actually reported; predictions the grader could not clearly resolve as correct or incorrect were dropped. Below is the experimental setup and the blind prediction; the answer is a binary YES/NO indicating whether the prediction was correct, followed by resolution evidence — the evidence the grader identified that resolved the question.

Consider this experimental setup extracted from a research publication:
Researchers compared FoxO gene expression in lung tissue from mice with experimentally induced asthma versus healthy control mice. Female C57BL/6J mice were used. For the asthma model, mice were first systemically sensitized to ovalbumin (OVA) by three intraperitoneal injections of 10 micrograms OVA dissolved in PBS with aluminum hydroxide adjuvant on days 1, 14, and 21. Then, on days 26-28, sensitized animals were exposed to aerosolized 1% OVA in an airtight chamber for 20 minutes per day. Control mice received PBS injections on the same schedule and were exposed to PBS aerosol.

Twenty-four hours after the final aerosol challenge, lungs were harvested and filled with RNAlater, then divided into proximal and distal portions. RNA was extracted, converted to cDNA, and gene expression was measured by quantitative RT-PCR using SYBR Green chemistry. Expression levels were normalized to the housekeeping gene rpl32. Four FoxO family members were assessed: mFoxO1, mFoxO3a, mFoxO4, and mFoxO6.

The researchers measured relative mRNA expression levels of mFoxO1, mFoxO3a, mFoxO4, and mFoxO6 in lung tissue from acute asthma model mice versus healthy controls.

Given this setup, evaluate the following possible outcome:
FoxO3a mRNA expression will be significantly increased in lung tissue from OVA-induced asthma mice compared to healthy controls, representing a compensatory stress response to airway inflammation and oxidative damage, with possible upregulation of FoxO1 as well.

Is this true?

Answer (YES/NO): NO